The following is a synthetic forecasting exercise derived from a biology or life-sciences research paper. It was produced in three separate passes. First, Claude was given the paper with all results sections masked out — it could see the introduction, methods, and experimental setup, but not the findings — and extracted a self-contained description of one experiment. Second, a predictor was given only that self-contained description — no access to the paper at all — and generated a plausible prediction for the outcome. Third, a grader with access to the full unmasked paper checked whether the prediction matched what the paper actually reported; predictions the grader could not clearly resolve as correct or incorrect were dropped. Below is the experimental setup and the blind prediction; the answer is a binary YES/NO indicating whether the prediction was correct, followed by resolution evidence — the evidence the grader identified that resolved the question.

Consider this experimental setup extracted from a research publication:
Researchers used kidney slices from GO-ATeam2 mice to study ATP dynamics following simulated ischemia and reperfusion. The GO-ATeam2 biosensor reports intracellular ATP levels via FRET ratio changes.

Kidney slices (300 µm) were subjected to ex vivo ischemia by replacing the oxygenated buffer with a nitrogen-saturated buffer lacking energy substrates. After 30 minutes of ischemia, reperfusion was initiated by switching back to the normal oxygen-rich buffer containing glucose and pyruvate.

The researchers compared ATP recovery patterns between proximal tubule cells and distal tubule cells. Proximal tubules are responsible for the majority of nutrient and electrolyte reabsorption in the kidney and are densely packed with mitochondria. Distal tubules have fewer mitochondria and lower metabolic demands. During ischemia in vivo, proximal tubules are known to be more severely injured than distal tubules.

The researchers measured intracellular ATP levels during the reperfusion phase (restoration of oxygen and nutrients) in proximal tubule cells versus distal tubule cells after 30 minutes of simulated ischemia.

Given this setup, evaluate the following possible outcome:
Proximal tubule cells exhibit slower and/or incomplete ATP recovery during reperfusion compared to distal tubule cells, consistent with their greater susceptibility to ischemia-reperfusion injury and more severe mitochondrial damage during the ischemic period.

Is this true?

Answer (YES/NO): YES